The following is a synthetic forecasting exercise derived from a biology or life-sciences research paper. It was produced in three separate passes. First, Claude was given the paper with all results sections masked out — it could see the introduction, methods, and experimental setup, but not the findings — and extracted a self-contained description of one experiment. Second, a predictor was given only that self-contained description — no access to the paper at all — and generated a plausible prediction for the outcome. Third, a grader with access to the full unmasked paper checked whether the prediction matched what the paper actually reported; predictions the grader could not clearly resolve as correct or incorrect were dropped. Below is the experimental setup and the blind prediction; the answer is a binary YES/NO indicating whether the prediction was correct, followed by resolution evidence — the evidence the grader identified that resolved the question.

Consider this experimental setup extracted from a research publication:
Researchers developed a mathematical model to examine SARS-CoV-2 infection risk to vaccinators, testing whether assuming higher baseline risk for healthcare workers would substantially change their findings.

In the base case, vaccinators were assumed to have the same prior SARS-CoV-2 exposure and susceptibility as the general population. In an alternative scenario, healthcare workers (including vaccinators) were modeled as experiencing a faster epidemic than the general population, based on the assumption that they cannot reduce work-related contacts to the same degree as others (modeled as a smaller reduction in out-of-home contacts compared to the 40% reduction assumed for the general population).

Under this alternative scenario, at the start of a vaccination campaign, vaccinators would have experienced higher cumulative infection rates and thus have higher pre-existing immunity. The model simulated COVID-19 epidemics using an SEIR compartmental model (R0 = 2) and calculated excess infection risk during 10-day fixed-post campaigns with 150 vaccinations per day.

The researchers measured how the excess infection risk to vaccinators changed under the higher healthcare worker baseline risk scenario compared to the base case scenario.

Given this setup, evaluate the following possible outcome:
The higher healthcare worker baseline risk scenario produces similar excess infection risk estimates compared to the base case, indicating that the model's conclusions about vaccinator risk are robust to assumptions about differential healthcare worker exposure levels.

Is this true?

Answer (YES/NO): NO